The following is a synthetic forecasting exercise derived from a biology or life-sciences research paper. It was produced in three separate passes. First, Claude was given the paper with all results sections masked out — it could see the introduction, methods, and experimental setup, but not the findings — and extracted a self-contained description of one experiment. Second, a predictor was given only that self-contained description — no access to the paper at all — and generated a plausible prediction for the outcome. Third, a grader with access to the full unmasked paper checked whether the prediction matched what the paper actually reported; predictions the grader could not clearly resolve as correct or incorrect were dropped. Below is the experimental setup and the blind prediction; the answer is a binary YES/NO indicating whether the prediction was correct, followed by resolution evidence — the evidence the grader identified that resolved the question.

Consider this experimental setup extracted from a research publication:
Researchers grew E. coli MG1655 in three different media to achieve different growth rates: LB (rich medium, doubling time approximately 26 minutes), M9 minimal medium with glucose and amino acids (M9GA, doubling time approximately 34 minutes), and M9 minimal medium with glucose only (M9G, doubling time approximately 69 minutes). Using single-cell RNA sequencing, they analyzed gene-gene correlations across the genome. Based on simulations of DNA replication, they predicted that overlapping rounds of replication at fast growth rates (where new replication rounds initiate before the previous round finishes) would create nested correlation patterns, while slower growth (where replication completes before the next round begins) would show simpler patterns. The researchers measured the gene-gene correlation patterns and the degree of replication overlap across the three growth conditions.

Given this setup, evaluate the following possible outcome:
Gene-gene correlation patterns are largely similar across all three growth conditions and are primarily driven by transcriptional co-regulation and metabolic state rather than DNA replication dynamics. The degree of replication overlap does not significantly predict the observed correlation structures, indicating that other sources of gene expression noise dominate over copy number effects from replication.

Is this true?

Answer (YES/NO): NO